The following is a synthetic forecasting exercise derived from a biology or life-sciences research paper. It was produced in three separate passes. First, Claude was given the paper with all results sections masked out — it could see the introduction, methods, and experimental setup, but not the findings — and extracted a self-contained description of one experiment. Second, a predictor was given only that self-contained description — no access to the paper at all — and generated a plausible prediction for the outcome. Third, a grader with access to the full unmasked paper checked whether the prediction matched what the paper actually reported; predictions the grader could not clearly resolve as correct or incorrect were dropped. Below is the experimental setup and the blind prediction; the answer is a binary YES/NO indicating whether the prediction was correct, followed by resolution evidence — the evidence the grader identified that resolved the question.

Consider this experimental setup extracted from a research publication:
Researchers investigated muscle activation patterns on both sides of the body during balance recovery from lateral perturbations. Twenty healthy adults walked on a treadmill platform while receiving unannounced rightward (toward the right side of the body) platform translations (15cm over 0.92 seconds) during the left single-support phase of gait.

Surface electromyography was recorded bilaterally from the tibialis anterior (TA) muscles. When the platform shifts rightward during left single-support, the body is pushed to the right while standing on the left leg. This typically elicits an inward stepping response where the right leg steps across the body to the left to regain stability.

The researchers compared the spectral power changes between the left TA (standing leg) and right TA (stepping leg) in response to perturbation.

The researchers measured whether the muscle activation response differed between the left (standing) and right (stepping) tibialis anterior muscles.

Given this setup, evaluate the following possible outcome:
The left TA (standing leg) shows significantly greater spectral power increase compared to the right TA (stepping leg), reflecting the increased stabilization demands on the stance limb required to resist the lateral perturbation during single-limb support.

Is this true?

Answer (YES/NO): NO